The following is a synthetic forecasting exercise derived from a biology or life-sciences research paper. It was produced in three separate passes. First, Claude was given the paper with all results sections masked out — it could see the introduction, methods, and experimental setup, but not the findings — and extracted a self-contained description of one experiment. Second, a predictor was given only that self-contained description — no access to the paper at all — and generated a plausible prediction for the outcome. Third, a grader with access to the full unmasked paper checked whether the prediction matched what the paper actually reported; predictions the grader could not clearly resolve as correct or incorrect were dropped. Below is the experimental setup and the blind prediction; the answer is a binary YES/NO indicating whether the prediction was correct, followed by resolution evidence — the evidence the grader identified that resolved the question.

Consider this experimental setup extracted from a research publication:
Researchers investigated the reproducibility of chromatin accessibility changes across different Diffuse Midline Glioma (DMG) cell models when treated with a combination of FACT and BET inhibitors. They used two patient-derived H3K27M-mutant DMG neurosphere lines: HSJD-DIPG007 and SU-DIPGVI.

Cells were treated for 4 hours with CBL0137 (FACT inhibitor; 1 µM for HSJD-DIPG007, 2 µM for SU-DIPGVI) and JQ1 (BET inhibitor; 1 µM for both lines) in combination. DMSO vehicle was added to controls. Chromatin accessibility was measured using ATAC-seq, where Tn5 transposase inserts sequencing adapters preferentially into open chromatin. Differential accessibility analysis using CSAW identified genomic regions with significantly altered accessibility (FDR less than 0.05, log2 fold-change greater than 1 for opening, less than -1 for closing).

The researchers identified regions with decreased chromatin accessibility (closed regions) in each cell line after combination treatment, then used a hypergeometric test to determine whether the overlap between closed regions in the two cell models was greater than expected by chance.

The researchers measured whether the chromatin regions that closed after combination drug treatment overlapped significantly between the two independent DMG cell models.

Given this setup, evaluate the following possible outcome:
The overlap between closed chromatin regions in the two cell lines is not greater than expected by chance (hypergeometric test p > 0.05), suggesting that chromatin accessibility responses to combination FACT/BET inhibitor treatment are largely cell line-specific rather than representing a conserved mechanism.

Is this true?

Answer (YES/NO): NO